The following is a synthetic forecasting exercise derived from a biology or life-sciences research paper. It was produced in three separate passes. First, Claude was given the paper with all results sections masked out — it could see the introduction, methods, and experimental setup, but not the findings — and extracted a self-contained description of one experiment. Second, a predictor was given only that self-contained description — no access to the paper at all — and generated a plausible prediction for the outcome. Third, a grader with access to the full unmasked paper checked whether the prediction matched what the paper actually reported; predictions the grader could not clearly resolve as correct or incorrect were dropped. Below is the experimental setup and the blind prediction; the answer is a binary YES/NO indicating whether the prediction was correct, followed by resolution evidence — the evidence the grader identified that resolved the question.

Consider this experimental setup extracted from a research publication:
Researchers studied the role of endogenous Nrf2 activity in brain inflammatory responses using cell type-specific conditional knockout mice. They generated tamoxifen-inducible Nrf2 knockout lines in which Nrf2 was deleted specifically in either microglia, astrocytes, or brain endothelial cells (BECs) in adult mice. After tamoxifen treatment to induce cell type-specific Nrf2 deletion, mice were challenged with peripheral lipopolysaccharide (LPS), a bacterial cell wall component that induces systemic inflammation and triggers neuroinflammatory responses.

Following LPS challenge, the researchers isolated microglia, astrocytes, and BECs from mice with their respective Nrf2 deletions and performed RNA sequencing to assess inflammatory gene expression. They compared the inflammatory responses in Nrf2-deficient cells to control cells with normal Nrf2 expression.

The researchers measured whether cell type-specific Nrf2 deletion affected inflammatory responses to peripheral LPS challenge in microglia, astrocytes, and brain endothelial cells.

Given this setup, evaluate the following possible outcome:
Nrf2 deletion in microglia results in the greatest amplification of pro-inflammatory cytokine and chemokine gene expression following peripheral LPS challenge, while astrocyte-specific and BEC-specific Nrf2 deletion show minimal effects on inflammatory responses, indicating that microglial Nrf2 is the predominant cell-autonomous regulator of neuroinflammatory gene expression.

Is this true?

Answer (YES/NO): NO